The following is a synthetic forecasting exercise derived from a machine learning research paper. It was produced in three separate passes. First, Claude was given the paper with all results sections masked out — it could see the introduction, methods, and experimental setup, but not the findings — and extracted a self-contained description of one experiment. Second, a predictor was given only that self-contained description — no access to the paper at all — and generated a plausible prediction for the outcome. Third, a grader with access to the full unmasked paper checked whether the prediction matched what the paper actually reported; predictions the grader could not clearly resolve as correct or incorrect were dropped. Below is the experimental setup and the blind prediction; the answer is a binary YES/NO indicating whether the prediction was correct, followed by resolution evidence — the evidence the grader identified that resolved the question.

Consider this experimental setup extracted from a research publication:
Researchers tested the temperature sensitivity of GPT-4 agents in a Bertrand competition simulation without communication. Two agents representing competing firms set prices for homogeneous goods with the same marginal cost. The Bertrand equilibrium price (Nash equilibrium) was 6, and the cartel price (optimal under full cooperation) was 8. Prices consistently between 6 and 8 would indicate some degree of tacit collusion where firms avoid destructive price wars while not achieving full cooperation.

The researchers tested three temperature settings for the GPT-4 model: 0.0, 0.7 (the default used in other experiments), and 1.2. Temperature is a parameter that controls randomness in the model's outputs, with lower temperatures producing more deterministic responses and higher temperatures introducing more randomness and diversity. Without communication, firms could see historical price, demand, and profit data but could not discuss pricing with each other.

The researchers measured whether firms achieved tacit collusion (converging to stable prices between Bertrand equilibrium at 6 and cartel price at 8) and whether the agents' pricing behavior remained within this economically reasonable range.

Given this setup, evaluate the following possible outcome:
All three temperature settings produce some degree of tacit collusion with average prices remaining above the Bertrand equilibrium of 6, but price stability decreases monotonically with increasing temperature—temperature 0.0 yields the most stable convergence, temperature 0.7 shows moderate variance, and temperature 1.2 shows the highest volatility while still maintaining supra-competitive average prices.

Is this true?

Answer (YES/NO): NO